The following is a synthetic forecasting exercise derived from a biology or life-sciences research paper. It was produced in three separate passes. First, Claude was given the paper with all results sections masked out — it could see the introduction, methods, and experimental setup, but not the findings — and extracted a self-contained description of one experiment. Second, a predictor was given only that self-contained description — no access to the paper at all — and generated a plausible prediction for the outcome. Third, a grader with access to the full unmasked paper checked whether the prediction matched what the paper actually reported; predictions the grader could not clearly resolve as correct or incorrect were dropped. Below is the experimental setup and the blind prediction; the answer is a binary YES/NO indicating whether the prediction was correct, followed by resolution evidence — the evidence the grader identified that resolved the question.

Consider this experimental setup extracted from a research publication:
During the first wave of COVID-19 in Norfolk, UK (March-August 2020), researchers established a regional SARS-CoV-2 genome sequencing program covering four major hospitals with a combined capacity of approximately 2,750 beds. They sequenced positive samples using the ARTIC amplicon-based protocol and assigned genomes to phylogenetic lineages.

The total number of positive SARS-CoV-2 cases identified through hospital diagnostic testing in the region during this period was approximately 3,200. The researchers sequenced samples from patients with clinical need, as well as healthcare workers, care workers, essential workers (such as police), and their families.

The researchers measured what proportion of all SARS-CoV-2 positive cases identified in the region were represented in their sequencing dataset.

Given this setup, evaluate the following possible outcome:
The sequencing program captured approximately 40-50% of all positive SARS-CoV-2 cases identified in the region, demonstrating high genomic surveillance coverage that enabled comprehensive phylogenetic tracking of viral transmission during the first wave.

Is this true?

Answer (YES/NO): YES